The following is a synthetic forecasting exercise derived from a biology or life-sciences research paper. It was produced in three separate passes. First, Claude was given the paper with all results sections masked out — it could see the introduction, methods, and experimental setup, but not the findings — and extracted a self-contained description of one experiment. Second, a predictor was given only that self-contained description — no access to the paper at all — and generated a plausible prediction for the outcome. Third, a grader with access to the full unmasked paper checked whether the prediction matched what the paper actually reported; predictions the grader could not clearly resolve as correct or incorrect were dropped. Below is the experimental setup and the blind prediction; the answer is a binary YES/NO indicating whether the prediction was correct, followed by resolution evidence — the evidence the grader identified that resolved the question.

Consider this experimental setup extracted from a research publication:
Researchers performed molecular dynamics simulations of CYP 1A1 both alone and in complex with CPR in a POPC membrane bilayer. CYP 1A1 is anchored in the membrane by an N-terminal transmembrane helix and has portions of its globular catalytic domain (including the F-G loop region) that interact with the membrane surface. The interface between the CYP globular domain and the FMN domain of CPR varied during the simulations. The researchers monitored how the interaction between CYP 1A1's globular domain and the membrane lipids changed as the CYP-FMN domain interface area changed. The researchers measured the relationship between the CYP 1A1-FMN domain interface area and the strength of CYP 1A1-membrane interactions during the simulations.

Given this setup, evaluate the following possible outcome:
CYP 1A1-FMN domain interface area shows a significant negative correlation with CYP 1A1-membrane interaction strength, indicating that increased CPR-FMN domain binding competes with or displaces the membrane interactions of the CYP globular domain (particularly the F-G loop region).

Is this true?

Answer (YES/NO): YES